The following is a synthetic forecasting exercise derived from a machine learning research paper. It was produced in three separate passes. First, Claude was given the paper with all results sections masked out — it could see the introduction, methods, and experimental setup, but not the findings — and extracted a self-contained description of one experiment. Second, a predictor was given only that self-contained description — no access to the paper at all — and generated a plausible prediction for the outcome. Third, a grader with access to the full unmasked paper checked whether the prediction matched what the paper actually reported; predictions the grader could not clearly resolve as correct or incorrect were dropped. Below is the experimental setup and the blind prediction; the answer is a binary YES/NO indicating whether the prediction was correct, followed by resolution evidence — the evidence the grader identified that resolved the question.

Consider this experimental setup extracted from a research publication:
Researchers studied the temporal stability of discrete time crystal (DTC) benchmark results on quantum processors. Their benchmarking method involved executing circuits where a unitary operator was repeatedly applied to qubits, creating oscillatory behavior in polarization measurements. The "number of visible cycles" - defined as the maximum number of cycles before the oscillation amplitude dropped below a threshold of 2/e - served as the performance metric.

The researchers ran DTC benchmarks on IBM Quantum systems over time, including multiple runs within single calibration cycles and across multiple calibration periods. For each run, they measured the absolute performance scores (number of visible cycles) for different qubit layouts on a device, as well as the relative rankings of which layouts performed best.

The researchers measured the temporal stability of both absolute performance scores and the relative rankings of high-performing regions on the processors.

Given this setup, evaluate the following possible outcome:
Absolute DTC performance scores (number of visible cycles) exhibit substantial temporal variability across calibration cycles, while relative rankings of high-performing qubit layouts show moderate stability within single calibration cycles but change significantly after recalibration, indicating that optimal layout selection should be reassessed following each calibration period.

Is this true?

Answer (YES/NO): NO